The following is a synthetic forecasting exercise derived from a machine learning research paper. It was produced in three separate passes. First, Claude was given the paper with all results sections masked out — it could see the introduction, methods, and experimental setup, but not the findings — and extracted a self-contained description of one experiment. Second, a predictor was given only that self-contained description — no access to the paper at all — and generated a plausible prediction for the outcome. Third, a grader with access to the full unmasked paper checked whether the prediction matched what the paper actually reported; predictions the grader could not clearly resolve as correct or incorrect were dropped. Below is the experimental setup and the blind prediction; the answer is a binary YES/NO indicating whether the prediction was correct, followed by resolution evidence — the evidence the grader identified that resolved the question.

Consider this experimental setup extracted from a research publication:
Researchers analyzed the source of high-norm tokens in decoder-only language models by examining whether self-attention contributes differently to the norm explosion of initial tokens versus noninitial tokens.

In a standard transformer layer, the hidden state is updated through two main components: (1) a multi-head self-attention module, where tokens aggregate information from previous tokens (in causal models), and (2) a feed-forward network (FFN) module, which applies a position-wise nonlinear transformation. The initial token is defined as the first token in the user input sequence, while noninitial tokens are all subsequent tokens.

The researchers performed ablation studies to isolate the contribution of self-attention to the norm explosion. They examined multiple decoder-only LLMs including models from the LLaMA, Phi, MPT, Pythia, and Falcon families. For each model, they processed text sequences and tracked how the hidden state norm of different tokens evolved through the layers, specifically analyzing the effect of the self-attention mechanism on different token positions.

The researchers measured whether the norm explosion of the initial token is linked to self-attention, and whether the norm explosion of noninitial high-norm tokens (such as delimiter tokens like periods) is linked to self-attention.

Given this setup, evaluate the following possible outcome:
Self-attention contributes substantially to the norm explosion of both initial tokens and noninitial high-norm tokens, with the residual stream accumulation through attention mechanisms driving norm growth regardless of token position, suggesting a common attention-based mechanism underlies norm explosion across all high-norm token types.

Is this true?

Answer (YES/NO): NO